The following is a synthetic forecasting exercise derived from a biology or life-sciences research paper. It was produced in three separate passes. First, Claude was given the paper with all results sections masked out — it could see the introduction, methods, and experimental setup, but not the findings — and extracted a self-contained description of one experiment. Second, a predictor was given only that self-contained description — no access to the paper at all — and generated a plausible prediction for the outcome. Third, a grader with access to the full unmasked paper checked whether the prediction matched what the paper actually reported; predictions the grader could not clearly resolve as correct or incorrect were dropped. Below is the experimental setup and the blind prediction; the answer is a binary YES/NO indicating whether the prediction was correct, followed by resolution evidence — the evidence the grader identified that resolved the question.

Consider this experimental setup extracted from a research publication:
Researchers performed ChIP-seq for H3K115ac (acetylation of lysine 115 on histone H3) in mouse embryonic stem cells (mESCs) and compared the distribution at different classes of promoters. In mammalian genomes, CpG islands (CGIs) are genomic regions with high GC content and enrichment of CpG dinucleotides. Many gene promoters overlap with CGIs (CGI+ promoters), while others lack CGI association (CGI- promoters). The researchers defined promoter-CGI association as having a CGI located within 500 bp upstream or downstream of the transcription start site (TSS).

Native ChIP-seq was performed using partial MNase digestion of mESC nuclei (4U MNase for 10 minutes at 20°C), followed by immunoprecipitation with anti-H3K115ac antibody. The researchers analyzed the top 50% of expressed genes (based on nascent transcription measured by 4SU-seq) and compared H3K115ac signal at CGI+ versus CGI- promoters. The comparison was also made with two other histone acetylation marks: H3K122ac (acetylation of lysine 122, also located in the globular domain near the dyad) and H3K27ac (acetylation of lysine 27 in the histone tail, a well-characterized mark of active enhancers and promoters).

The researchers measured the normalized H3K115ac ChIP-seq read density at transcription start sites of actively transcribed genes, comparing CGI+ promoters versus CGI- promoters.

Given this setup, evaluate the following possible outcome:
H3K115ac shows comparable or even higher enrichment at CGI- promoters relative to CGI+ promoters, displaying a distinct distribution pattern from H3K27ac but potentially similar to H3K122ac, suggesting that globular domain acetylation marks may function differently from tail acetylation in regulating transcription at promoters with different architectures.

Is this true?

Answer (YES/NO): NO